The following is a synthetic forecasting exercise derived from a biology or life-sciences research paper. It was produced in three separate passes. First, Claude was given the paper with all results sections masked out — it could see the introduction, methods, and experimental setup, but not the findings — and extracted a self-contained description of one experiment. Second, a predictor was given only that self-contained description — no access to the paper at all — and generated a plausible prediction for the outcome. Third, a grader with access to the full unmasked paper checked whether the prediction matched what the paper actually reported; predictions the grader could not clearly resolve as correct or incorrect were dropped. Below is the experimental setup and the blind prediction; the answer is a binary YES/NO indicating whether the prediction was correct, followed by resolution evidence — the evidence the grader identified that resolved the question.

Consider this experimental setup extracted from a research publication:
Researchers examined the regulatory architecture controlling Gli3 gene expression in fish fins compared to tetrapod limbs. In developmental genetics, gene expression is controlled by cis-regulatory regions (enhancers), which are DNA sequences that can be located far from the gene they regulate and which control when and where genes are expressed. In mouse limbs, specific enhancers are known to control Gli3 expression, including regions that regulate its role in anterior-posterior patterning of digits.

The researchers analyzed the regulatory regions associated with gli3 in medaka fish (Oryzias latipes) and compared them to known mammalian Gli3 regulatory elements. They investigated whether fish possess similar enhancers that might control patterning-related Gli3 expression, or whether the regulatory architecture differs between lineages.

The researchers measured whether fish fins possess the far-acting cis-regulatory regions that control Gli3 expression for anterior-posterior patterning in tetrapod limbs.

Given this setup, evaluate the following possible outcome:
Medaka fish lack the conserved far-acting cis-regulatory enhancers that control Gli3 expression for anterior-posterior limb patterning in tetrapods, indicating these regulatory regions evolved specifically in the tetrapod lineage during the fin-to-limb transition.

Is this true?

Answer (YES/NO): YES